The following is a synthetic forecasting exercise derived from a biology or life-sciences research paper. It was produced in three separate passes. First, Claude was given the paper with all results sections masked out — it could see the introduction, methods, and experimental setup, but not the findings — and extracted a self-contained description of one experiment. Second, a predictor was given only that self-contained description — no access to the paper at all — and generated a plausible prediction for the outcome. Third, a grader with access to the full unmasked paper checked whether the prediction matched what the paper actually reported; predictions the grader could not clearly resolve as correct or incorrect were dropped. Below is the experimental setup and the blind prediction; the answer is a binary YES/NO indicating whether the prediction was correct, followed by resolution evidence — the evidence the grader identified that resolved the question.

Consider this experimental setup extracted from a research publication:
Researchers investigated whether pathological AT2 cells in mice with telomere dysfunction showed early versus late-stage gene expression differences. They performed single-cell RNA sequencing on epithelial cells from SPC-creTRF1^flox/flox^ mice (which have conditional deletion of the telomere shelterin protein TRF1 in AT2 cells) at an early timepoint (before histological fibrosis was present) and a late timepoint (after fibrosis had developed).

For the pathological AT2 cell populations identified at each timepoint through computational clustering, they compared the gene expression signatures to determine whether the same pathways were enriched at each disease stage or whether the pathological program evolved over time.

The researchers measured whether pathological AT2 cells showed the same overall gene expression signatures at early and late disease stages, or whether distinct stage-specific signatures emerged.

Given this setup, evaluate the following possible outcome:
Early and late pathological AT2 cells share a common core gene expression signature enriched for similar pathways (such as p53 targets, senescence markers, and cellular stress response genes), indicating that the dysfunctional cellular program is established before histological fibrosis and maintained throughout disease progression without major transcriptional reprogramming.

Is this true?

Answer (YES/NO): NO